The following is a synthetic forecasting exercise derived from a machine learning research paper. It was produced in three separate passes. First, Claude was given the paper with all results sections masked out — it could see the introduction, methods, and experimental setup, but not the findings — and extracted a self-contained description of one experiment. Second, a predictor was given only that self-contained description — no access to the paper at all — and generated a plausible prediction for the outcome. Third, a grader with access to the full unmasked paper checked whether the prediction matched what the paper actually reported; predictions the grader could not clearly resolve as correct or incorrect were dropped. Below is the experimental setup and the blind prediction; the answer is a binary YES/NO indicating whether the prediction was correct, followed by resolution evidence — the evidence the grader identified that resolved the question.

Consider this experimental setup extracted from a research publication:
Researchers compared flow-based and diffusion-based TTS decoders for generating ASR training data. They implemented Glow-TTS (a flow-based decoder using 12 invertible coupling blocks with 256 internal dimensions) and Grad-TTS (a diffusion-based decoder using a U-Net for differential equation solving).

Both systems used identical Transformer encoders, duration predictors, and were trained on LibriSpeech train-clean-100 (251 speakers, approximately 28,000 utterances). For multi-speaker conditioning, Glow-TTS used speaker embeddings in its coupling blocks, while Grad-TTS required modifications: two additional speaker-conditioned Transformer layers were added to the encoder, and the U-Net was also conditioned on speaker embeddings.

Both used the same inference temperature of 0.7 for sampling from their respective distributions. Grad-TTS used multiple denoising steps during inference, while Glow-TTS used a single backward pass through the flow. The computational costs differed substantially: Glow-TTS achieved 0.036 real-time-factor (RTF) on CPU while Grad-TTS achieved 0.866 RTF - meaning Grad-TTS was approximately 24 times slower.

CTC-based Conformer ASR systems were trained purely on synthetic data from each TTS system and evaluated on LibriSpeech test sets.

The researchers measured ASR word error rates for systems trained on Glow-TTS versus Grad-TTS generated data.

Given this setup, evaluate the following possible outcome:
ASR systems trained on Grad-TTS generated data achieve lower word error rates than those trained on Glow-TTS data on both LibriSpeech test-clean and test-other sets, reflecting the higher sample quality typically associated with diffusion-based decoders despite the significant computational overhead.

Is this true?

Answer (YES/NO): NO